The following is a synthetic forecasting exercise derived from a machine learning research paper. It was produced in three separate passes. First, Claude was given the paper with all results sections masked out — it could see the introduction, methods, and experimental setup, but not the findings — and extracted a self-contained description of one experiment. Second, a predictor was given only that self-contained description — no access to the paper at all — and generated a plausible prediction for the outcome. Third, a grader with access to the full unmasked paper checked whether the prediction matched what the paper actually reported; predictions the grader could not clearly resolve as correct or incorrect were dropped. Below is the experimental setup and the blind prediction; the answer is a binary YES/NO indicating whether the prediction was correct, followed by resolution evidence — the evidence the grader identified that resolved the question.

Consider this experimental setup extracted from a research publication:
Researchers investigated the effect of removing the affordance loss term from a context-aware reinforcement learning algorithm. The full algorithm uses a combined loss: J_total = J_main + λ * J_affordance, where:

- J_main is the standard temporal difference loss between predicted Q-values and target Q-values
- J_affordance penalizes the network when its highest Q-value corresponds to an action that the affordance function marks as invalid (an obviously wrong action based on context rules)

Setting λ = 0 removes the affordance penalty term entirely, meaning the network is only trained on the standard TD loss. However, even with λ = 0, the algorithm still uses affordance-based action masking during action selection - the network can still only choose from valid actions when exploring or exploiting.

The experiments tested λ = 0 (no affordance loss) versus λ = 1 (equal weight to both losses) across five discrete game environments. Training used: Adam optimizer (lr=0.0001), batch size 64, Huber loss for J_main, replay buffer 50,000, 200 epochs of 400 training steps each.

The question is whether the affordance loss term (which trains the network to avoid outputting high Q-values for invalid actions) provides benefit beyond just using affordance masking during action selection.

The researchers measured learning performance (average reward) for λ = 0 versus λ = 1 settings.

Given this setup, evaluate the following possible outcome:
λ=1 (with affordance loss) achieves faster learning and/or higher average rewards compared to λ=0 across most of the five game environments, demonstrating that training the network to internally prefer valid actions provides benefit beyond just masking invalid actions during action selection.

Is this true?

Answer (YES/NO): NO